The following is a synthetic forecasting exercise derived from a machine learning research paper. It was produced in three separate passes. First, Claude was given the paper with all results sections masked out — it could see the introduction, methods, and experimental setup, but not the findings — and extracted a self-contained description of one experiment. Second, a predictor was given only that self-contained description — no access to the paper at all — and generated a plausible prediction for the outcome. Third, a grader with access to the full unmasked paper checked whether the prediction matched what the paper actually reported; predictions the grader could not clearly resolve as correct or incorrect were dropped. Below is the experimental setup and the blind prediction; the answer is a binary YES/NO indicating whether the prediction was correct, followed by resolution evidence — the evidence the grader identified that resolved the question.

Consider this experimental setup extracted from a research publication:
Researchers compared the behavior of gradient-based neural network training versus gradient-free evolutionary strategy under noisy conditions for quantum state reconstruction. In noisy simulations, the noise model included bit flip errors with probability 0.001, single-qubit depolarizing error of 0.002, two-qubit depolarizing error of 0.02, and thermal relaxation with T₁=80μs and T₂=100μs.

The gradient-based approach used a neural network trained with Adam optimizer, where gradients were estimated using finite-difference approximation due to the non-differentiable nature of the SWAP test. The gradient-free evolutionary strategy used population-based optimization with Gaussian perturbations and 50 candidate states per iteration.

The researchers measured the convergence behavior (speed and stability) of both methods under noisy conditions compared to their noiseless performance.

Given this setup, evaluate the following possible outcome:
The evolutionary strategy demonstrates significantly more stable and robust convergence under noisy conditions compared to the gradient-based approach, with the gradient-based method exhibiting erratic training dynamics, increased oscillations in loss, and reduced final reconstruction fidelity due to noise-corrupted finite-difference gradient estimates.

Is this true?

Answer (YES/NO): YES